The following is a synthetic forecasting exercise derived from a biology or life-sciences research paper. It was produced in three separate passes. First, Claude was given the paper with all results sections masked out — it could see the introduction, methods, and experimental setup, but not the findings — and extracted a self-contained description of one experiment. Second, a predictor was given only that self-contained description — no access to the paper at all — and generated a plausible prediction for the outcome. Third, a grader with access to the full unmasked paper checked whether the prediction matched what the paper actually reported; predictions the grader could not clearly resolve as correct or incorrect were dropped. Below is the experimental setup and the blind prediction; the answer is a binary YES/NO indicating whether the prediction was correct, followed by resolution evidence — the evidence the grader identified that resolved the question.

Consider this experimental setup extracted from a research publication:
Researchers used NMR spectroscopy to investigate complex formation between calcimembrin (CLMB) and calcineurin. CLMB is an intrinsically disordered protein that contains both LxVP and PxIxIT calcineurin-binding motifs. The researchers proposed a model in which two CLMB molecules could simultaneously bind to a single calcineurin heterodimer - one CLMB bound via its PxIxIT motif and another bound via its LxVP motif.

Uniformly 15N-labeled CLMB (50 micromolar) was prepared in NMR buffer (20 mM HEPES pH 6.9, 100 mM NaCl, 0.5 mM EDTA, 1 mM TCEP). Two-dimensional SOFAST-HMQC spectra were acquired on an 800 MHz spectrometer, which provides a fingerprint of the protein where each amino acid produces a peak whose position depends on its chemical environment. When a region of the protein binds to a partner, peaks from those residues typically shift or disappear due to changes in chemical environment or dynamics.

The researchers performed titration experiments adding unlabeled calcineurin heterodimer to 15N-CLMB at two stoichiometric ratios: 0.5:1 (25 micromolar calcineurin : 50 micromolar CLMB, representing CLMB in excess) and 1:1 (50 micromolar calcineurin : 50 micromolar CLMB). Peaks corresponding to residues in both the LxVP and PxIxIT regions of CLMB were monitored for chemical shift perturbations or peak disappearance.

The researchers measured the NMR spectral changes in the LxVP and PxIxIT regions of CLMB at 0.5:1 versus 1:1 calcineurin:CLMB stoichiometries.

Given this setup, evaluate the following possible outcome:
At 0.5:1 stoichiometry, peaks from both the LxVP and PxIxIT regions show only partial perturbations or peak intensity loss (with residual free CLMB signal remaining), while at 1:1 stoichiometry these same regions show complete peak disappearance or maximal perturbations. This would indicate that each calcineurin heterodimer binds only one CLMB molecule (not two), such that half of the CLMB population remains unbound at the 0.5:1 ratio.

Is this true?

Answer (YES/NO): NO